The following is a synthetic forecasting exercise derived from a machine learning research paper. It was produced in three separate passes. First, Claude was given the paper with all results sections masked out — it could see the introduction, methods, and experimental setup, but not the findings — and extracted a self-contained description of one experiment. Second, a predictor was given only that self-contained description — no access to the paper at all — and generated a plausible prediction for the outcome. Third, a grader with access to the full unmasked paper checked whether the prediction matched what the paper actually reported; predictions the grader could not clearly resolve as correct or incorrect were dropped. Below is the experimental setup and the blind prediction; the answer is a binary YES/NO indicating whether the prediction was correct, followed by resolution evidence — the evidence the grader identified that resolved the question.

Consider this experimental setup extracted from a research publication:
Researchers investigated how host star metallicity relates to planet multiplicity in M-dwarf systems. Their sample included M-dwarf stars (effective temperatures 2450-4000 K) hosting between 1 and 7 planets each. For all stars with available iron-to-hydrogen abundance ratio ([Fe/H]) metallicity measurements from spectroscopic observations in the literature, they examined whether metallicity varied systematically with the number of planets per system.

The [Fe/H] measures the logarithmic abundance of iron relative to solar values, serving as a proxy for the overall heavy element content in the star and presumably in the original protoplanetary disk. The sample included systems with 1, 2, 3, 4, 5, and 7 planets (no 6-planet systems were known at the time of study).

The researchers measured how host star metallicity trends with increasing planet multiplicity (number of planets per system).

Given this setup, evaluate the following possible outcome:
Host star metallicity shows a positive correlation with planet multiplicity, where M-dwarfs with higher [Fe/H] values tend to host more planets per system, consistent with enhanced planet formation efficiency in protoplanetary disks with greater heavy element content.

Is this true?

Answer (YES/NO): NO